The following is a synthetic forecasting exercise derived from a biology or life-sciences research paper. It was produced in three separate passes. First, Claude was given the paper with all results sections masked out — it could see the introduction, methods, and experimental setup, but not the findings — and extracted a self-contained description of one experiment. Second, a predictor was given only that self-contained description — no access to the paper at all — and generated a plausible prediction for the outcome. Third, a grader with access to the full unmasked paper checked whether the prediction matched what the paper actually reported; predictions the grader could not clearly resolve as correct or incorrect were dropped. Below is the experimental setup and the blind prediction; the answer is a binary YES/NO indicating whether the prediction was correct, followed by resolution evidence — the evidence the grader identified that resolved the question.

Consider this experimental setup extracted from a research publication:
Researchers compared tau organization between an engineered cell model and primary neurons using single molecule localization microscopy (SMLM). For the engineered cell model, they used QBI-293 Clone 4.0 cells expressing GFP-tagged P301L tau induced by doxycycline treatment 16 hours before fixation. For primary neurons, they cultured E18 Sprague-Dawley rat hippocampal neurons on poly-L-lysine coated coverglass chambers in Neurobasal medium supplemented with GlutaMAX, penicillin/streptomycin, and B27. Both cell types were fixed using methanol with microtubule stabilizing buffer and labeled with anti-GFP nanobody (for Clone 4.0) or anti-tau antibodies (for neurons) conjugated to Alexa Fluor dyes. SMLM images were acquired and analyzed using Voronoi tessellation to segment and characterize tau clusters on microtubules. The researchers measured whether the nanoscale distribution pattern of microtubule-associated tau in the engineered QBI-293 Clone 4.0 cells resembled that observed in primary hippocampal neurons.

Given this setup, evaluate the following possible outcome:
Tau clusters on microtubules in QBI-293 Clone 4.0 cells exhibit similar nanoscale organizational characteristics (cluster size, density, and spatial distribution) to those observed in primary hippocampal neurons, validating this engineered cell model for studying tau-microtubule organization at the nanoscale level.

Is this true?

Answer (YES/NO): YES